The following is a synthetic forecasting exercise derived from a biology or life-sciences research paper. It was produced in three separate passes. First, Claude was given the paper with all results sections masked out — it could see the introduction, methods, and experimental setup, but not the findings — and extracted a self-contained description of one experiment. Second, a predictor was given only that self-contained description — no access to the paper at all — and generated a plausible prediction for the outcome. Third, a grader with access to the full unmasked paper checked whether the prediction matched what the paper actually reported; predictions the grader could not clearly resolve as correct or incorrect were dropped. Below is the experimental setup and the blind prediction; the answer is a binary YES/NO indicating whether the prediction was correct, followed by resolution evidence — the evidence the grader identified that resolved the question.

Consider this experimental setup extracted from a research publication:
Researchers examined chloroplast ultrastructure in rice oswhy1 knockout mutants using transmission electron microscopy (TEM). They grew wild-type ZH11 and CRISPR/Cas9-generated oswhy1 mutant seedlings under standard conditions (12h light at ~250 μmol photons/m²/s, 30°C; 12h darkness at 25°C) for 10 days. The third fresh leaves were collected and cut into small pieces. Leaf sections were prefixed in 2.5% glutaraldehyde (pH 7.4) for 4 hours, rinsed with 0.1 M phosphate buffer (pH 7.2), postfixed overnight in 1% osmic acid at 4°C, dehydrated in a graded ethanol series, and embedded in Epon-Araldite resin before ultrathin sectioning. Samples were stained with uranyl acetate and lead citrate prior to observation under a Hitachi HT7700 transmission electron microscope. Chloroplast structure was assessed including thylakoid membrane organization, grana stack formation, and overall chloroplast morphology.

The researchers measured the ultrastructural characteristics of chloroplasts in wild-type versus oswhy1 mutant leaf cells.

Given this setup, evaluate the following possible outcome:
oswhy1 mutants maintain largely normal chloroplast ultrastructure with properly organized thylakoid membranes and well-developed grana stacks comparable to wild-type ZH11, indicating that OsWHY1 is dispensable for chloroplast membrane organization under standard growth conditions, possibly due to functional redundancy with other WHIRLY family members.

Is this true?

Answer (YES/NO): NO